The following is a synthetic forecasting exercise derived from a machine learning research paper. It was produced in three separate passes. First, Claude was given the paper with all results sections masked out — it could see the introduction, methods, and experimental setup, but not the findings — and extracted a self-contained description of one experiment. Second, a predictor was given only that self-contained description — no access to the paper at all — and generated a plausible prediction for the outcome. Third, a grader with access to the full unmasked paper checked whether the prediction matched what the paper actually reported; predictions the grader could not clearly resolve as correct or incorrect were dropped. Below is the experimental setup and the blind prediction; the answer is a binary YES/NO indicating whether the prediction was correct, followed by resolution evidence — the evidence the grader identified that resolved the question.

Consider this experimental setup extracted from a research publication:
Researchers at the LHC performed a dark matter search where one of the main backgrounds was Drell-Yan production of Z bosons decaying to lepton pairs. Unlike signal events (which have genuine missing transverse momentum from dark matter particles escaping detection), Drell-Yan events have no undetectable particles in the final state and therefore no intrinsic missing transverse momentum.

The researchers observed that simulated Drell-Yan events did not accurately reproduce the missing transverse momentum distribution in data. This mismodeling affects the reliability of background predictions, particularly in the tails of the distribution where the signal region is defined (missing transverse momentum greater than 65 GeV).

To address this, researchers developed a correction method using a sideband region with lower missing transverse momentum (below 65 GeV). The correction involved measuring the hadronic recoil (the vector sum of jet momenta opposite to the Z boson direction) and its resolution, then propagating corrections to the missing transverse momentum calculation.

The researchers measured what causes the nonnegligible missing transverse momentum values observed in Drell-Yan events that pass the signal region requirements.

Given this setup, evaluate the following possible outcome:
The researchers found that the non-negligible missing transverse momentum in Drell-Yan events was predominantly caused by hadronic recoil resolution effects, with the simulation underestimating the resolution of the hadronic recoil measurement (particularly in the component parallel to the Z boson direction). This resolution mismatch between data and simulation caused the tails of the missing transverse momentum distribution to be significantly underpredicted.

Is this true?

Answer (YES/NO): NO